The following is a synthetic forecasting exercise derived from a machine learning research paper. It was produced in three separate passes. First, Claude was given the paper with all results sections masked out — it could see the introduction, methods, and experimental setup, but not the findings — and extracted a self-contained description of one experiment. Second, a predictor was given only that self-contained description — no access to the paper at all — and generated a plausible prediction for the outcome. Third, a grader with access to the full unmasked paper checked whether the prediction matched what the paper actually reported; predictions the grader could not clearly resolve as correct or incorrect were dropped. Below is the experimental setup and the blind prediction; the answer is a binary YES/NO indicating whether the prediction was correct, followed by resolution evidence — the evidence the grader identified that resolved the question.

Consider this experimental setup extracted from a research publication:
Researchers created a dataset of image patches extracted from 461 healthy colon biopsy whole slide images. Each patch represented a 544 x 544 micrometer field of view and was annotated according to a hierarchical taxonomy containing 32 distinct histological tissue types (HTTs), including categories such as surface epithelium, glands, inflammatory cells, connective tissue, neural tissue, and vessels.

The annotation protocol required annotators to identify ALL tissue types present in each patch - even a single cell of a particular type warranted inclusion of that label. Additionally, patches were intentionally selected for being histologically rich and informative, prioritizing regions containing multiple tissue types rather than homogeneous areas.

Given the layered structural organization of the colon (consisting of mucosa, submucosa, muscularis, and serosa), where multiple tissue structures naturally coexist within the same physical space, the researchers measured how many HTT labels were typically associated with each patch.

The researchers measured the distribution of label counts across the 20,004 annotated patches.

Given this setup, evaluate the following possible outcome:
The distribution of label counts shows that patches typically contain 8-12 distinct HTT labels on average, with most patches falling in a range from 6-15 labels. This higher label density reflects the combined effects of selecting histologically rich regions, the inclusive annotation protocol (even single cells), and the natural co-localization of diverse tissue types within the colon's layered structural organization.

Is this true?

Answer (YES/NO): YES